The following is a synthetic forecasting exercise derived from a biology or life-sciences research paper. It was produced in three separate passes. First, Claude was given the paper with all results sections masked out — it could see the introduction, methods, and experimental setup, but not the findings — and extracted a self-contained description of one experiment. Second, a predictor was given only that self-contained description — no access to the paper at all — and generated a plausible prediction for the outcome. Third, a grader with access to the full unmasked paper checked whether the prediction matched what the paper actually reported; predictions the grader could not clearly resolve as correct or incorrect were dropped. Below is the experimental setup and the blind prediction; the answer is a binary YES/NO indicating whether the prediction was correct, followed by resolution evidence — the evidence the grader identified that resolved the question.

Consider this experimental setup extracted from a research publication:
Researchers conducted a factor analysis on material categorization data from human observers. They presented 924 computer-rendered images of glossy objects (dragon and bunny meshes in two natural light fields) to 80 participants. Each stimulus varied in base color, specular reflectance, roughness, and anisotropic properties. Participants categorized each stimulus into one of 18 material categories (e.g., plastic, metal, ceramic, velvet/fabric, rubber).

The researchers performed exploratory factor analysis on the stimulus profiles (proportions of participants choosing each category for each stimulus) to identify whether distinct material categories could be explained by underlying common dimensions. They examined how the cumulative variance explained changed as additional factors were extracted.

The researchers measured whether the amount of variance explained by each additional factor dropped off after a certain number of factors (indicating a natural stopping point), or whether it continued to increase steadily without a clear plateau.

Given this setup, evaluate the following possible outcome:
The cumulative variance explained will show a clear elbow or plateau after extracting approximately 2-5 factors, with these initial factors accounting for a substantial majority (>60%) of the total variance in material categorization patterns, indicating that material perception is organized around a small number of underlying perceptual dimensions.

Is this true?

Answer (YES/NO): NO